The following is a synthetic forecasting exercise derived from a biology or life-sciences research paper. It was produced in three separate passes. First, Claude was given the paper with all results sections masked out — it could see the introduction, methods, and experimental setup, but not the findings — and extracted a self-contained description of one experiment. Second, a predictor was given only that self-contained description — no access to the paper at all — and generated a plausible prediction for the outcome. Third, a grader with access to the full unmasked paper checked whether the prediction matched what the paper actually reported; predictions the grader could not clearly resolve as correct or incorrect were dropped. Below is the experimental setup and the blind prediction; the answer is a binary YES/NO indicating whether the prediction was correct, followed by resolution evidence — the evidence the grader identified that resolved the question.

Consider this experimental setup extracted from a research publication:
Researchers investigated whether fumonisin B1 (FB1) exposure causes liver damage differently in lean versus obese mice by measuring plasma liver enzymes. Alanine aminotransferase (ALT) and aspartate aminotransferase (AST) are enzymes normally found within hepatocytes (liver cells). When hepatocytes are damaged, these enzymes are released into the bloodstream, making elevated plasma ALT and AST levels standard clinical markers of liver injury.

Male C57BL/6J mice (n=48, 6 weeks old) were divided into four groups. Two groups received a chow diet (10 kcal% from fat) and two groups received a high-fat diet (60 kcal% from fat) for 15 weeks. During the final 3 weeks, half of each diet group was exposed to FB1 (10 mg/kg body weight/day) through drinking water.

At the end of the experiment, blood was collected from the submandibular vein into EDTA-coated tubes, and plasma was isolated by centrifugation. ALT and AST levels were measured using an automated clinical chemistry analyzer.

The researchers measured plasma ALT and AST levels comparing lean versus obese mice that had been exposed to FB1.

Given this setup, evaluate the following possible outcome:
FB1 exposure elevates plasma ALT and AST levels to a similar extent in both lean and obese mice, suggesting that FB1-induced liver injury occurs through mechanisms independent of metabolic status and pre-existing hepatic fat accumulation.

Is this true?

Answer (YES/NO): NO